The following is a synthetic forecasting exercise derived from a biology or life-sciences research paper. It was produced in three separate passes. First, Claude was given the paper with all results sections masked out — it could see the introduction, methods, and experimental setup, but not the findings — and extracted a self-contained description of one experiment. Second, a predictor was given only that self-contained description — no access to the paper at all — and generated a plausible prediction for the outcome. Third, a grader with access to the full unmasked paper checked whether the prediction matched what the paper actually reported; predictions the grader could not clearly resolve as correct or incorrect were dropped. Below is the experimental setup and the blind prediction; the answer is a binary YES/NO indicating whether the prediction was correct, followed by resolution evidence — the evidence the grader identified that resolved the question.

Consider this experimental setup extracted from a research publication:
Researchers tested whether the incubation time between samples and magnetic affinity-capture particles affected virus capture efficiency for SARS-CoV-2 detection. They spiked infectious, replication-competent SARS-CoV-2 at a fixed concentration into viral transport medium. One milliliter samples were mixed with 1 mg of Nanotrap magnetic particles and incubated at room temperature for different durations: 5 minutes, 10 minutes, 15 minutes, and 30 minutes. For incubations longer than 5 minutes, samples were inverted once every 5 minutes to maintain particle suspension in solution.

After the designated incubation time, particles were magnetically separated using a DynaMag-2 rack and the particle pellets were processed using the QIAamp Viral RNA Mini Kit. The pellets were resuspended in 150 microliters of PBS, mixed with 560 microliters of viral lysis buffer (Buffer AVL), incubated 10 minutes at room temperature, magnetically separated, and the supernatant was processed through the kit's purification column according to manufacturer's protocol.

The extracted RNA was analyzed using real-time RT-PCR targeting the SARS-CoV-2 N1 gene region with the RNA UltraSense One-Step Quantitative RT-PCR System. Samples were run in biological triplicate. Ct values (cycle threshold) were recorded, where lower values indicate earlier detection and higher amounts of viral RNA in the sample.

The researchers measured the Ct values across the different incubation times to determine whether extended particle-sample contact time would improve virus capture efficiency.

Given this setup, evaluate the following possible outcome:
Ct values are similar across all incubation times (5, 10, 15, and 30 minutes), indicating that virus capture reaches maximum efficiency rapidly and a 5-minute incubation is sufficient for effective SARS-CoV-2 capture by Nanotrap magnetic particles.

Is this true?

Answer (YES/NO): YES